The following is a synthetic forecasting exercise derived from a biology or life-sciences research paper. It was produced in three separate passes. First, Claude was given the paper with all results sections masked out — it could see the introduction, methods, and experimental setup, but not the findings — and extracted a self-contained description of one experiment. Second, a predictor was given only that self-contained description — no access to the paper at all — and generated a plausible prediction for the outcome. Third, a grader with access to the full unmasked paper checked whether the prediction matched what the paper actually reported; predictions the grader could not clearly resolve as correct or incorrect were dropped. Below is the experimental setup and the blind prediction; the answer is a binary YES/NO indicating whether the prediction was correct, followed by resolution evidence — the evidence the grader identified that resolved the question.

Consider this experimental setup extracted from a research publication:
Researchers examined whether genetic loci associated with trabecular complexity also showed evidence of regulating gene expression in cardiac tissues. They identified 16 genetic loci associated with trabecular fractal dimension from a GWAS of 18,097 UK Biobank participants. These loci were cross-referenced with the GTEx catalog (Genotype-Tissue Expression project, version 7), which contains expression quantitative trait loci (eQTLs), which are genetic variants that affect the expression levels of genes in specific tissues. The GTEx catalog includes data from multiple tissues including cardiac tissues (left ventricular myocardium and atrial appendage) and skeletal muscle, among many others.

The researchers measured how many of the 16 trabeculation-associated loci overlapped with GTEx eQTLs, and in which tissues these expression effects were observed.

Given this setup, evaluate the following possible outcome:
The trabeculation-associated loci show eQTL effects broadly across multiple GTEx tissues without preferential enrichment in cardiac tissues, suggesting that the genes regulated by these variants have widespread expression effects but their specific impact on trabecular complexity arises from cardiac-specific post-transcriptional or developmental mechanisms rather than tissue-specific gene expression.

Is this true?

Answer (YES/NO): NO